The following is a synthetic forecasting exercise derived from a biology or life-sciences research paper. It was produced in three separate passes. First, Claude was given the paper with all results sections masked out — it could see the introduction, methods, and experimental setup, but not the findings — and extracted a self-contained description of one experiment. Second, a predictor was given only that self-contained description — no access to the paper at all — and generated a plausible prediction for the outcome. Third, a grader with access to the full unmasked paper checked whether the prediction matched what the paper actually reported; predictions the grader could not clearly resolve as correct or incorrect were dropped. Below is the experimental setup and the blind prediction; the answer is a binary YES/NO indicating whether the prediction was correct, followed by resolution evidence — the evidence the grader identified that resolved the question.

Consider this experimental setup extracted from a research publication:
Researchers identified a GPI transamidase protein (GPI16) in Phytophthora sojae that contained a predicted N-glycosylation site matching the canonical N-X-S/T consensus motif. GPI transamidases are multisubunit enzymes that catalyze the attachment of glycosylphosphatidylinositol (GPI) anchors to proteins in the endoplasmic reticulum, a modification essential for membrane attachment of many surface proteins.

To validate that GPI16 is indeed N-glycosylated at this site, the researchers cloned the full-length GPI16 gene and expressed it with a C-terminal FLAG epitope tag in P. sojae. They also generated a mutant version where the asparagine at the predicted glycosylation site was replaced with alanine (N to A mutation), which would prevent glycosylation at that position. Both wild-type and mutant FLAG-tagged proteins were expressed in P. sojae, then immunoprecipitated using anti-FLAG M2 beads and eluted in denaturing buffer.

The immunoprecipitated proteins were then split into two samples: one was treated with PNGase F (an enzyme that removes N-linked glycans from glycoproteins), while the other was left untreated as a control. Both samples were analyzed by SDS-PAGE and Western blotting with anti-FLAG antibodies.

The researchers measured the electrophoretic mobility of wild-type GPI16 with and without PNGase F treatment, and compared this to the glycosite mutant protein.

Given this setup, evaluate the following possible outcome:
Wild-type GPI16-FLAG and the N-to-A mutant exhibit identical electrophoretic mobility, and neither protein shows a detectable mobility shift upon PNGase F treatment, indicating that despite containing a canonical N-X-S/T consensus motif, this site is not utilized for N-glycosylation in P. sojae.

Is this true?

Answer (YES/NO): NO